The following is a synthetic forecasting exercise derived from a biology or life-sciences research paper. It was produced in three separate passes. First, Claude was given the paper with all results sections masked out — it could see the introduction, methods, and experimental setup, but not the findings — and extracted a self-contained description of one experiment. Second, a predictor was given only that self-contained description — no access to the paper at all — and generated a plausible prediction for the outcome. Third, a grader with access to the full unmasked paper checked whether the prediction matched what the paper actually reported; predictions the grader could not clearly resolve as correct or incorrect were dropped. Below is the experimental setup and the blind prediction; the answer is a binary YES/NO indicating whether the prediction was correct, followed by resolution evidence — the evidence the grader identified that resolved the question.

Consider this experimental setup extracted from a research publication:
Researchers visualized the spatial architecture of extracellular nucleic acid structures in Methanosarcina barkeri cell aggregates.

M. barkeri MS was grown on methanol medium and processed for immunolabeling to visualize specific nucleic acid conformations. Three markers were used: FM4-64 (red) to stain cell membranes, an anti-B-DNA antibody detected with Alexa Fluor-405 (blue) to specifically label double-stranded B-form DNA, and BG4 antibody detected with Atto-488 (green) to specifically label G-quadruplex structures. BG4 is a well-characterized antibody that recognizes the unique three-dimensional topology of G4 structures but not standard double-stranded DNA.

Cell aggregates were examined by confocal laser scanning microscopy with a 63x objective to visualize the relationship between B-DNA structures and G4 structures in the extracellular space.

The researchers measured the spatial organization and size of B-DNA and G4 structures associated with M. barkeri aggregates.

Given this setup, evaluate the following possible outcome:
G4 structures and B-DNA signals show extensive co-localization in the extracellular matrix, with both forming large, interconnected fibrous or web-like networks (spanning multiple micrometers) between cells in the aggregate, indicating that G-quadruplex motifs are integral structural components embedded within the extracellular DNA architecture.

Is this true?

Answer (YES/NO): NO